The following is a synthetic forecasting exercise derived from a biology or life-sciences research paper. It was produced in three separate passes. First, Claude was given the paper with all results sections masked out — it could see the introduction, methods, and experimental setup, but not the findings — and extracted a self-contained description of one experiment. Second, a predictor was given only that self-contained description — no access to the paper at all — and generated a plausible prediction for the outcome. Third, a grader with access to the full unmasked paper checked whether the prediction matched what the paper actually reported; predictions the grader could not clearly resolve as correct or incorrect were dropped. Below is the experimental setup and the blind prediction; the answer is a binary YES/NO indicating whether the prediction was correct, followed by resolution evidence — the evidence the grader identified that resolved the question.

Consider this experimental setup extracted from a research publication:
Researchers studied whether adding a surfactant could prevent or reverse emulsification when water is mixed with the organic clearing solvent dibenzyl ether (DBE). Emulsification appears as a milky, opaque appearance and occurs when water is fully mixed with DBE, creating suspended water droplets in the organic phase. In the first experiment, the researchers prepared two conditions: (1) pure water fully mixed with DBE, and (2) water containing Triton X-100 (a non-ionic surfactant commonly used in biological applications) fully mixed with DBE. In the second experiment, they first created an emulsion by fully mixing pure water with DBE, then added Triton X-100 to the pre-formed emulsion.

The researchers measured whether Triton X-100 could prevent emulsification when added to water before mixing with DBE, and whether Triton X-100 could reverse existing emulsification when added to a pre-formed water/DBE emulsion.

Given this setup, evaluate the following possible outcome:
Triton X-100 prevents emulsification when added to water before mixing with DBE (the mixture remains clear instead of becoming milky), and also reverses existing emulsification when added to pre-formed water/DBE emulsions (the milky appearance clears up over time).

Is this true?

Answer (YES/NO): YES